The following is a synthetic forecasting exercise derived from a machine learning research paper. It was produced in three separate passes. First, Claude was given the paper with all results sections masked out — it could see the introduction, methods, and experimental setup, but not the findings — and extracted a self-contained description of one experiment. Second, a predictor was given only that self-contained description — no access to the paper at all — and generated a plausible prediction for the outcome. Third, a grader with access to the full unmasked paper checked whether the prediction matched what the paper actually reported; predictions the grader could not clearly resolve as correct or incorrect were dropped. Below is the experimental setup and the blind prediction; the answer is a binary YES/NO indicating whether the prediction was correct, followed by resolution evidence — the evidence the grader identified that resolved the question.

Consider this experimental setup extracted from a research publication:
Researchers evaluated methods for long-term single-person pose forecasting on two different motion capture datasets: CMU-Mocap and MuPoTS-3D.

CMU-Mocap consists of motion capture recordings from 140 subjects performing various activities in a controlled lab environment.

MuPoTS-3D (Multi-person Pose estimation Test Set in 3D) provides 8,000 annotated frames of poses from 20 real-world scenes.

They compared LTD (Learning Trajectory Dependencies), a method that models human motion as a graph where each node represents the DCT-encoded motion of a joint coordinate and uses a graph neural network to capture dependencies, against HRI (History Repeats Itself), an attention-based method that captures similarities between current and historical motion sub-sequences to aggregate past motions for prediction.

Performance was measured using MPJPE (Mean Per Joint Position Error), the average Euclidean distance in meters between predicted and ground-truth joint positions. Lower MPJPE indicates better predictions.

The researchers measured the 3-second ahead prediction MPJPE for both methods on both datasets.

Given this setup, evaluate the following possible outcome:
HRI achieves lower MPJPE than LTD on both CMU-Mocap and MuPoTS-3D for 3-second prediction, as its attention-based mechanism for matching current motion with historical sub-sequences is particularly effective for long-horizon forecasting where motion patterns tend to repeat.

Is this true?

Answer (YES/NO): NO